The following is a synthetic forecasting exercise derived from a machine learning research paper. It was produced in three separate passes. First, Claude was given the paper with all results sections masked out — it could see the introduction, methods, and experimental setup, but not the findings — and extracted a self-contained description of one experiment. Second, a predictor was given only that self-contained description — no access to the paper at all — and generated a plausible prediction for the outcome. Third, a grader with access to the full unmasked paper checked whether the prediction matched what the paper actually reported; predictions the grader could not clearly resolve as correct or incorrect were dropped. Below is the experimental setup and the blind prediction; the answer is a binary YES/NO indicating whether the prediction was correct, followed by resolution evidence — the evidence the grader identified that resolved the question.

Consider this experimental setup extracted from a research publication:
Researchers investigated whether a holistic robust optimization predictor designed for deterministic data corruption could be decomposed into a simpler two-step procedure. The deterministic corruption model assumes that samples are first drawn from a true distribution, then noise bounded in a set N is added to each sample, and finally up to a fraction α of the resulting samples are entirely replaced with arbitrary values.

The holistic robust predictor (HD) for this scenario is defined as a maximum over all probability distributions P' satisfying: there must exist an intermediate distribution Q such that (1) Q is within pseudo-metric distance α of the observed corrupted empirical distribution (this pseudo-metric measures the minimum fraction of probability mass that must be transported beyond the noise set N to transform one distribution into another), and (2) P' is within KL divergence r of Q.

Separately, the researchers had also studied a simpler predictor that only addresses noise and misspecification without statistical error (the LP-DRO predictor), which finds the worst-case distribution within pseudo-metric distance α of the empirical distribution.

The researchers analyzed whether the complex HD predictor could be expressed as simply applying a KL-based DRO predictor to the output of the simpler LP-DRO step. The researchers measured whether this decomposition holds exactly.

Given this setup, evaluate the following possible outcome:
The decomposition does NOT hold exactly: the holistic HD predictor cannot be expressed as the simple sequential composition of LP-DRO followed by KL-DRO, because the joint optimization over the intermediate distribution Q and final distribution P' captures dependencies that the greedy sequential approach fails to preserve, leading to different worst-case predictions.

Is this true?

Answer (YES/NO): NO